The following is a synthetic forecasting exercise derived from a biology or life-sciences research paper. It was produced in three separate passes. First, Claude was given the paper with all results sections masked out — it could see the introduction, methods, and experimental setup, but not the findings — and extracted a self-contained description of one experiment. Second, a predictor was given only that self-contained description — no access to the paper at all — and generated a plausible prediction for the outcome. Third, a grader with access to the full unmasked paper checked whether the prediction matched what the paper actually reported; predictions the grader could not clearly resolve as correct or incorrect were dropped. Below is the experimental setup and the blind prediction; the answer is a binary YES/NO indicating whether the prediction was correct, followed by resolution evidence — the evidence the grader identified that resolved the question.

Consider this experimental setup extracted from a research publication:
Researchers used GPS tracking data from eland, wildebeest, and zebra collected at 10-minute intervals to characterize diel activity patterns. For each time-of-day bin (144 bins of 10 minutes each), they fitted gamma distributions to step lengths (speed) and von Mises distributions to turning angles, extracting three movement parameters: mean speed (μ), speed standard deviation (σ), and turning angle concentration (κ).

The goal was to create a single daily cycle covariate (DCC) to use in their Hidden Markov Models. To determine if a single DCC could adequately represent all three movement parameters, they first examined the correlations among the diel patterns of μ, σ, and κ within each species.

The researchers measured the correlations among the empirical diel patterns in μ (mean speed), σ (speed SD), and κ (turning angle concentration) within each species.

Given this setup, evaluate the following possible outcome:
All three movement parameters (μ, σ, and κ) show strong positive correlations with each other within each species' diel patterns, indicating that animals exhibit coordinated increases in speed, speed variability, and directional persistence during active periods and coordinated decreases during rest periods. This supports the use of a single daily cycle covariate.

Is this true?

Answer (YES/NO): YES